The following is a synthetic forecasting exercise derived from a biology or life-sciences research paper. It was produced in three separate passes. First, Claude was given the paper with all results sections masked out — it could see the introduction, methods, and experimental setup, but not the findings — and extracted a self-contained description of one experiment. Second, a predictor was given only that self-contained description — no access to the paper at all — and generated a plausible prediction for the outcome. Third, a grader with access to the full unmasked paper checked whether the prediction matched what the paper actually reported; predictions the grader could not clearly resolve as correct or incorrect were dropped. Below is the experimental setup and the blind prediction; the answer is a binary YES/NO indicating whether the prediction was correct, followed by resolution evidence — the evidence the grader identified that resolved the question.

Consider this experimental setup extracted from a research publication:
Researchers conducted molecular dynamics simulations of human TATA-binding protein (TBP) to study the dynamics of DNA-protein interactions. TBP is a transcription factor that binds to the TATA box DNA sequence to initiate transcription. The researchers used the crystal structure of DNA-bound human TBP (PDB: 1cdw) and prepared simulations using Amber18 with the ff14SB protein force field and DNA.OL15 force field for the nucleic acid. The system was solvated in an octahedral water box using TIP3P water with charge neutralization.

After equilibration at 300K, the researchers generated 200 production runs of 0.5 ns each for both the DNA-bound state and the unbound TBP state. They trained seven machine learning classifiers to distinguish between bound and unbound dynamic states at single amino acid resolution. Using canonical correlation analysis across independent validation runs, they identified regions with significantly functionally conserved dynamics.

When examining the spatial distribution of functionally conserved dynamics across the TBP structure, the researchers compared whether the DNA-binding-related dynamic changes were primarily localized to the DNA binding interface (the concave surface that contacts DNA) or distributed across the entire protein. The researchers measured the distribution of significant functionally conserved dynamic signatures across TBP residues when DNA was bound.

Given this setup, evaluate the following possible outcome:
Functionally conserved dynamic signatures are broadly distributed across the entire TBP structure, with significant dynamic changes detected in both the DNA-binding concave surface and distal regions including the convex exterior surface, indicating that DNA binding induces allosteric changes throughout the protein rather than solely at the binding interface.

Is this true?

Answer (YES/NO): YES